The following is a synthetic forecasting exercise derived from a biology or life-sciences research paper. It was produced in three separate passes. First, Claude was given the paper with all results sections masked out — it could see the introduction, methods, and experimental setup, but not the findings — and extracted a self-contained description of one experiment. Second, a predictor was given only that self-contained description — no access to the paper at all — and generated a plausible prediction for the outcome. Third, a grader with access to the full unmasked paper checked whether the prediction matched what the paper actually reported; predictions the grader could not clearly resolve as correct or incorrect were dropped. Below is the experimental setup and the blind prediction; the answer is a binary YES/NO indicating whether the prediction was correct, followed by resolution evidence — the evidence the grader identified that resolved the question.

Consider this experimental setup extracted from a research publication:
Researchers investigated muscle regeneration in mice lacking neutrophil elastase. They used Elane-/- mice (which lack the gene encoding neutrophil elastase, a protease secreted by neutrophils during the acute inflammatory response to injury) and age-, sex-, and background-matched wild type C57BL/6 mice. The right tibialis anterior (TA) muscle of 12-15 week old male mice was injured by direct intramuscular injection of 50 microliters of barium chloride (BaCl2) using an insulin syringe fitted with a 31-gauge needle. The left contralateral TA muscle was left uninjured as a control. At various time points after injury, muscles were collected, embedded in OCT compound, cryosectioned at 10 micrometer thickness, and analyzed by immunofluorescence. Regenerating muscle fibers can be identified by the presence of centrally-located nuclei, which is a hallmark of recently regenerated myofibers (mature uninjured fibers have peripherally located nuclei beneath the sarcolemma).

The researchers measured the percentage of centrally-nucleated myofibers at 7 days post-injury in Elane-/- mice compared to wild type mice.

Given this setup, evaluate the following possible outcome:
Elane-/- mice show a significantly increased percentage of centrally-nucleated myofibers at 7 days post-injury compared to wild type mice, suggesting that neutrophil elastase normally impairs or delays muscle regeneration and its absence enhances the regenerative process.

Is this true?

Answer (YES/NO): NO